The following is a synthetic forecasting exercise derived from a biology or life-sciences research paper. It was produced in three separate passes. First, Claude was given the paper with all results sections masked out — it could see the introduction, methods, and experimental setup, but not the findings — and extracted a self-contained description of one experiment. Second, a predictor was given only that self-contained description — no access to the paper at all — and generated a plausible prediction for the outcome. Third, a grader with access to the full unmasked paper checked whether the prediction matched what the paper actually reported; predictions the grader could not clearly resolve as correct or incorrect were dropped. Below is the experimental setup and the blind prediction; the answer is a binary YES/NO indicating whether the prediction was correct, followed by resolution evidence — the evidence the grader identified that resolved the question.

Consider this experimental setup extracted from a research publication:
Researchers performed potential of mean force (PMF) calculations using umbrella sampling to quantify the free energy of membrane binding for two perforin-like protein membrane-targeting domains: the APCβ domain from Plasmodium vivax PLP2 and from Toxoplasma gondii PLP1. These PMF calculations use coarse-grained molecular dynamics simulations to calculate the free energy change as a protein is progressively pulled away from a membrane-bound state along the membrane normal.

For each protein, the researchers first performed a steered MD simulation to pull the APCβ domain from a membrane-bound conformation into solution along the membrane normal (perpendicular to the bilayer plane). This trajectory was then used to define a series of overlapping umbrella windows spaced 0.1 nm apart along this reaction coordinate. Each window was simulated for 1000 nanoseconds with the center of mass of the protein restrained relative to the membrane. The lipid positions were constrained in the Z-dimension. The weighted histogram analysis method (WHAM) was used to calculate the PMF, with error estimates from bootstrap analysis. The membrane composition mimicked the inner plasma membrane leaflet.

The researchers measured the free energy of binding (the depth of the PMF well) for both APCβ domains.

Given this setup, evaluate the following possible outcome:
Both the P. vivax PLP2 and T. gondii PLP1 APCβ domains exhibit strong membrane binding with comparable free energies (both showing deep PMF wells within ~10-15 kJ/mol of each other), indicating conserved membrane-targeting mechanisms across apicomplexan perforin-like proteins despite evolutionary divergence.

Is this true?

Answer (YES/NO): YES